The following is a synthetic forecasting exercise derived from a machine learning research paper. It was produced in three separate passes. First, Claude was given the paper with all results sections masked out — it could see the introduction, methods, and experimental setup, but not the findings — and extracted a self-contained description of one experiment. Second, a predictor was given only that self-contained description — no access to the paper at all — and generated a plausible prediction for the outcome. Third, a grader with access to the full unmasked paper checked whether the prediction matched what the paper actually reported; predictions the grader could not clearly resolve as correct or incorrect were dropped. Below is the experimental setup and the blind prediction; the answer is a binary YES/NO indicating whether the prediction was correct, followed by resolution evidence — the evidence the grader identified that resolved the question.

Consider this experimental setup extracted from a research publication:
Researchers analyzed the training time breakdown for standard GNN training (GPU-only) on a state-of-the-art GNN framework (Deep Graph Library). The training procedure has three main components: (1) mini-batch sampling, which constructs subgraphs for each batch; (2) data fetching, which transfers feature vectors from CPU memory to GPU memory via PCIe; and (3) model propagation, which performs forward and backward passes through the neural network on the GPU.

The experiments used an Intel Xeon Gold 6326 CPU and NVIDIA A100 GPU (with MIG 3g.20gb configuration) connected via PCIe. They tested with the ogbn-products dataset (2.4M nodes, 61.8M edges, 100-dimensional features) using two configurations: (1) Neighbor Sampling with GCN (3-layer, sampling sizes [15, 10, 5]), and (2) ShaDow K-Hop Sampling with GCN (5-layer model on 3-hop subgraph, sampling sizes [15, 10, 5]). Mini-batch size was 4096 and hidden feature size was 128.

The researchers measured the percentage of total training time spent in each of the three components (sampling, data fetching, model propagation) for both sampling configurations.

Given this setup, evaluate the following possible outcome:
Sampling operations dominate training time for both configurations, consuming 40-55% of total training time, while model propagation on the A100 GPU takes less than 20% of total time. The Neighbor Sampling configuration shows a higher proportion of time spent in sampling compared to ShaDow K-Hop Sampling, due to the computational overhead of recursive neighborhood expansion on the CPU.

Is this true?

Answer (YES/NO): NO